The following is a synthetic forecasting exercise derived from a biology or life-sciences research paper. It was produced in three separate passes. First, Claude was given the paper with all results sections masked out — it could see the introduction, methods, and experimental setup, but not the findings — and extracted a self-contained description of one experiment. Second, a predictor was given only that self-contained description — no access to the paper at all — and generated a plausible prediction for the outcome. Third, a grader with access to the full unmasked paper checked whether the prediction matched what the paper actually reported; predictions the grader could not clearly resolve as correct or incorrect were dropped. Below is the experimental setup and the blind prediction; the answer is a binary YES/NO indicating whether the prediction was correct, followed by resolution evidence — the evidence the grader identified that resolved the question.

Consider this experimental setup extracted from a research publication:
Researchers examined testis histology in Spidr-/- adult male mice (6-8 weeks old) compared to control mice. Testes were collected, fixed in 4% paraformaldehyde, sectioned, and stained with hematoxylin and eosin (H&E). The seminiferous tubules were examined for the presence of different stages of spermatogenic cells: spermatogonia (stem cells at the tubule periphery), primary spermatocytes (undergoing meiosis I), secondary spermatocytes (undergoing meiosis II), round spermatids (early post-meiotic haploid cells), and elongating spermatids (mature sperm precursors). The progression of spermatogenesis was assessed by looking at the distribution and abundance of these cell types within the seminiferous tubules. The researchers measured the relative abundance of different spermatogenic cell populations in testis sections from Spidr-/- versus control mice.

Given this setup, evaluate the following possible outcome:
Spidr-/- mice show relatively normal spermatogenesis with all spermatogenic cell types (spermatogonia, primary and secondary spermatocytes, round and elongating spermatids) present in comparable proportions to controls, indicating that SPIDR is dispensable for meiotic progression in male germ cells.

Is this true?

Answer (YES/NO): NO